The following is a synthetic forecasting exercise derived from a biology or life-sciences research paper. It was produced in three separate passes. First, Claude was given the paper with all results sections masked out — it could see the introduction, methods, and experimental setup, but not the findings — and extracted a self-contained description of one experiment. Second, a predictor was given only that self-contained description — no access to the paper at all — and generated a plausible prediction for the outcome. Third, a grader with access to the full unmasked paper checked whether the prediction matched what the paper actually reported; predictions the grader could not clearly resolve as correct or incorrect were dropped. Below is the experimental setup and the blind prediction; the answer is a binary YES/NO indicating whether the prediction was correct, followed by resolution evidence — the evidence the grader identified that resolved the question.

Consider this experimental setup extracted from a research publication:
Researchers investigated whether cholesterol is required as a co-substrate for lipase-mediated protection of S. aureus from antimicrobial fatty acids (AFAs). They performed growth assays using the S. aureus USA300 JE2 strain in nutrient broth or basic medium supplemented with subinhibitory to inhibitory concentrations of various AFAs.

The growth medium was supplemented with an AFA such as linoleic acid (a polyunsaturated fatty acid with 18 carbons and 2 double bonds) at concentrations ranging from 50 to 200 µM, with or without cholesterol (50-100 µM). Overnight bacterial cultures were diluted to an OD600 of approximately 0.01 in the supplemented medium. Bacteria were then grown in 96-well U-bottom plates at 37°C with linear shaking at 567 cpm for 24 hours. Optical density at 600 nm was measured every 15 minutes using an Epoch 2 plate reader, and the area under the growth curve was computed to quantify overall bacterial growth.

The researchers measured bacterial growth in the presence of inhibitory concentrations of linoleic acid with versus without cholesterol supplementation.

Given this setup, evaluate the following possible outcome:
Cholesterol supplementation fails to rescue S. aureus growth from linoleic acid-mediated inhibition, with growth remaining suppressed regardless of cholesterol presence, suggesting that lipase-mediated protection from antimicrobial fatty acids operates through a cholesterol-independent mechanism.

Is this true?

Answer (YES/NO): NO